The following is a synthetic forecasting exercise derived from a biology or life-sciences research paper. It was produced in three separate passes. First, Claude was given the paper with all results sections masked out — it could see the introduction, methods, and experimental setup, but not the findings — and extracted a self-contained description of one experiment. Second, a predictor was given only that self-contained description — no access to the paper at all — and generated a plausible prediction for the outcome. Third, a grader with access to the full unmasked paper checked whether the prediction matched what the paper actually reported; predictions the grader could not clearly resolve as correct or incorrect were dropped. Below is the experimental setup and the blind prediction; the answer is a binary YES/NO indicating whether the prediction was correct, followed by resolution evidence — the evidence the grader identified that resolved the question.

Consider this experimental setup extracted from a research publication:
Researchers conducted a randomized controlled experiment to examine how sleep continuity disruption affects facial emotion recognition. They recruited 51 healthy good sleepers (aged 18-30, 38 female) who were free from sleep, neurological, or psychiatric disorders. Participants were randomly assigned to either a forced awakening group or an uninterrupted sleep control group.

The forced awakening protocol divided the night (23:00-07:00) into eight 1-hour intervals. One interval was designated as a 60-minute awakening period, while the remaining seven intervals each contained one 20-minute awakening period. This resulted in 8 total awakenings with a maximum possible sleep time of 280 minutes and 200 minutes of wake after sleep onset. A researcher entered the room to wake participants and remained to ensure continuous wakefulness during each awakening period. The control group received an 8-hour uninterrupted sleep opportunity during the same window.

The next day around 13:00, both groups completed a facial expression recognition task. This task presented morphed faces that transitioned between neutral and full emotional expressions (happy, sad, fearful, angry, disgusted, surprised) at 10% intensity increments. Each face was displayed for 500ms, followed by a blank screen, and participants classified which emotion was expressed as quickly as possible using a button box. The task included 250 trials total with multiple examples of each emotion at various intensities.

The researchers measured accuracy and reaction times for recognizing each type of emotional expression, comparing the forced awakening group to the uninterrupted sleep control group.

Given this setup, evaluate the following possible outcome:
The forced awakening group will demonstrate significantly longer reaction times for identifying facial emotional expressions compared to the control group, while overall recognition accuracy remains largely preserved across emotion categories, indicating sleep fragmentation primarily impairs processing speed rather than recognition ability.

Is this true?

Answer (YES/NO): NO